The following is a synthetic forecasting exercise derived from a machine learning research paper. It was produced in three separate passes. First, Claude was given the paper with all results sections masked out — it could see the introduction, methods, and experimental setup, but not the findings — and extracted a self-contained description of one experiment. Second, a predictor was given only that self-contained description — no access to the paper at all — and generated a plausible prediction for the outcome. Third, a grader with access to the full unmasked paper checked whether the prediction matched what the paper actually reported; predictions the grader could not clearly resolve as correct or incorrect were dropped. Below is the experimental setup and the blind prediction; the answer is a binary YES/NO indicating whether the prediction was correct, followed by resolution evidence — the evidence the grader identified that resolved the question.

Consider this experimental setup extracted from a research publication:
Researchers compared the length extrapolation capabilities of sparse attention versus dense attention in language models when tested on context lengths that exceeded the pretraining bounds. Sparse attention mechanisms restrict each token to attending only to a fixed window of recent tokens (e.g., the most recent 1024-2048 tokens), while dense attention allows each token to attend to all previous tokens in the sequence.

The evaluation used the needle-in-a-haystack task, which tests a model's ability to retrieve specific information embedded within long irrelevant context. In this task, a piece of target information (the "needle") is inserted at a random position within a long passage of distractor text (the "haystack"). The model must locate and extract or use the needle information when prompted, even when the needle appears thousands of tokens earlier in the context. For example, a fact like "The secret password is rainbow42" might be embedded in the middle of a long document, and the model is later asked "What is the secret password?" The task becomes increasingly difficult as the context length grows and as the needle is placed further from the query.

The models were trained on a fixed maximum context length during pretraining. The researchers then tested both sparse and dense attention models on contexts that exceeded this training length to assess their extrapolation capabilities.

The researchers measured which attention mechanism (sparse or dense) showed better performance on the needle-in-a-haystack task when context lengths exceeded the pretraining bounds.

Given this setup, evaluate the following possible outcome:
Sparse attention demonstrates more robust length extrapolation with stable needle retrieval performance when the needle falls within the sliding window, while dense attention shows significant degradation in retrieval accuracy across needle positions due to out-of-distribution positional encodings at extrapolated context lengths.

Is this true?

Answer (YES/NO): NO